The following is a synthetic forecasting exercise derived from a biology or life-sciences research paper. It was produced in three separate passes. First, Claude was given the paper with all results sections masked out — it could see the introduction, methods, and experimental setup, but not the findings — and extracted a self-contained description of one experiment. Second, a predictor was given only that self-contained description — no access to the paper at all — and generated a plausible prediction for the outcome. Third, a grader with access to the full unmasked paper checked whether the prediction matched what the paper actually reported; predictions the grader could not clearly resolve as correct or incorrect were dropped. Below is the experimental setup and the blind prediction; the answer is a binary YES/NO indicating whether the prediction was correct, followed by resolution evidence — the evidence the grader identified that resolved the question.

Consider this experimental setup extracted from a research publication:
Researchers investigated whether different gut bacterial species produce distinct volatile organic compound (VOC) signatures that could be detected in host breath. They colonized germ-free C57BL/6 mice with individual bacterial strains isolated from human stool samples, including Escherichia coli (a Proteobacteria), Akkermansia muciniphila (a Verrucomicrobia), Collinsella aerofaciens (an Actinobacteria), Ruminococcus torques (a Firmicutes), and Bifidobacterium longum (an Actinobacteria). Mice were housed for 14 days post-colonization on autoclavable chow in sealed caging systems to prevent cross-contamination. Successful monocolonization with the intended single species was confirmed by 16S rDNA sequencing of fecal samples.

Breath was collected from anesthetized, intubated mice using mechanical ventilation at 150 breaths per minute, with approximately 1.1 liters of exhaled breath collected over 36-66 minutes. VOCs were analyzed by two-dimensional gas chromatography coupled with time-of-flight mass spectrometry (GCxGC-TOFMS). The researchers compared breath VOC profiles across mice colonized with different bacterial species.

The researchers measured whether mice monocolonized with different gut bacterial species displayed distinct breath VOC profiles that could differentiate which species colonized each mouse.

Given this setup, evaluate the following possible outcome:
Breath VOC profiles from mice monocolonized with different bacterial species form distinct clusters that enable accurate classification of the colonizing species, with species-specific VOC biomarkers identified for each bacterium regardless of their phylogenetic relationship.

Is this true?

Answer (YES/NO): NO